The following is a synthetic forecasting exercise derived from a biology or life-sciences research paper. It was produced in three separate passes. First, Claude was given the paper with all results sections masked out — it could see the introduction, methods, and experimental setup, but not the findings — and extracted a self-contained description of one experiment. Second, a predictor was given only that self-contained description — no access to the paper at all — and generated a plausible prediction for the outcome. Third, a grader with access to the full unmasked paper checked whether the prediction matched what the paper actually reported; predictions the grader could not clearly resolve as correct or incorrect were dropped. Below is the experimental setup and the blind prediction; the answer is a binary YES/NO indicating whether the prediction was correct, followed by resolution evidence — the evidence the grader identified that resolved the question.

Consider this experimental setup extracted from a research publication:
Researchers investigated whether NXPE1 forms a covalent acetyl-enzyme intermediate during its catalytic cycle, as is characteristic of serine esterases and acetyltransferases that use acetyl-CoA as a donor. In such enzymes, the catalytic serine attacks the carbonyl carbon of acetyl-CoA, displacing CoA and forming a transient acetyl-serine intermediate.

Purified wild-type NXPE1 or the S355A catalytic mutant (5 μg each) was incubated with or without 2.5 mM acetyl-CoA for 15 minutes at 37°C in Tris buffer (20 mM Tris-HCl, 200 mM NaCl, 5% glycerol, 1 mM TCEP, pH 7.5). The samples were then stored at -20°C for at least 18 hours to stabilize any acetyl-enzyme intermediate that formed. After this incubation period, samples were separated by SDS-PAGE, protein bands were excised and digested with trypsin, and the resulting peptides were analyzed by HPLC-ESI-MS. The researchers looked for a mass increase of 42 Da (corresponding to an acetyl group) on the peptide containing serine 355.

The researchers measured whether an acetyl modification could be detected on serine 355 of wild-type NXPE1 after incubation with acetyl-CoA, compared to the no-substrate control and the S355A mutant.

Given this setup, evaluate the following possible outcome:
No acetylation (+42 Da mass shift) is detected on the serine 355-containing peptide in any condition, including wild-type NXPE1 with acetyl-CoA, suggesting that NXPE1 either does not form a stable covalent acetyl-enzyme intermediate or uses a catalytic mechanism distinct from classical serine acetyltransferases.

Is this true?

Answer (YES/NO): NO